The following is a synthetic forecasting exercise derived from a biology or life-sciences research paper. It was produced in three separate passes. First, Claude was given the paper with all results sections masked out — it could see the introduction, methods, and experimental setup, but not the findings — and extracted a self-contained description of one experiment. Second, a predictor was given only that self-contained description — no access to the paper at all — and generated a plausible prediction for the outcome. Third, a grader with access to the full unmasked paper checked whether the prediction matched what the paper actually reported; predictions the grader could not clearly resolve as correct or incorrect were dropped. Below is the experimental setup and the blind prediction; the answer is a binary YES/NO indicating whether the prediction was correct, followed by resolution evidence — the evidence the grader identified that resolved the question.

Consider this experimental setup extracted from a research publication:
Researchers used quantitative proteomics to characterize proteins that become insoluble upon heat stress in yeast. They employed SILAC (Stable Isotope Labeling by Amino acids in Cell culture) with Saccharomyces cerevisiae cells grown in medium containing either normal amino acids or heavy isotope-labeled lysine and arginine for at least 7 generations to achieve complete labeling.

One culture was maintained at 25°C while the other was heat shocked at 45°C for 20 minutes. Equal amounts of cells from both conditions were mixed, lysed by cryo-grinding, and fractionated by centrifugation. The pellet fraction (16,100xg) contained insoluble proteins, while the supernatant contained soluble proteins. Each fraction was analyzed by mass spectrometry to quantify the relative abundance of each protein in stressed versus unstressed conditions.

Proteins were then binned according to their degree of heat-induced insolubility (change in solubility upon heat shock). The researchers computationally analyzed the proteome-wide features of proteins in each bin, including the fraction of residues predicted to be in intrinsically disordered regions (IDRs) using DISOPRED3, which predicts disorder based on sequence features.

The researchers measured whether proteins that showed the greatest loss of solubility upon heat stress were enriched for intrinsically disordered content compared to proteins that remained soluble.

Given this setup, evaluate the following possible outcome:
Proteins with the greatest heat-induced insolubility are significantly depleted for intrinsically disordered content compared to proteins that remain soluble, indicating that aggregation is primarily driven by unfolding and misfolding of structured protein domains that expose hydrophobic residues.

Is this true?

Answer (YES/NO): NO